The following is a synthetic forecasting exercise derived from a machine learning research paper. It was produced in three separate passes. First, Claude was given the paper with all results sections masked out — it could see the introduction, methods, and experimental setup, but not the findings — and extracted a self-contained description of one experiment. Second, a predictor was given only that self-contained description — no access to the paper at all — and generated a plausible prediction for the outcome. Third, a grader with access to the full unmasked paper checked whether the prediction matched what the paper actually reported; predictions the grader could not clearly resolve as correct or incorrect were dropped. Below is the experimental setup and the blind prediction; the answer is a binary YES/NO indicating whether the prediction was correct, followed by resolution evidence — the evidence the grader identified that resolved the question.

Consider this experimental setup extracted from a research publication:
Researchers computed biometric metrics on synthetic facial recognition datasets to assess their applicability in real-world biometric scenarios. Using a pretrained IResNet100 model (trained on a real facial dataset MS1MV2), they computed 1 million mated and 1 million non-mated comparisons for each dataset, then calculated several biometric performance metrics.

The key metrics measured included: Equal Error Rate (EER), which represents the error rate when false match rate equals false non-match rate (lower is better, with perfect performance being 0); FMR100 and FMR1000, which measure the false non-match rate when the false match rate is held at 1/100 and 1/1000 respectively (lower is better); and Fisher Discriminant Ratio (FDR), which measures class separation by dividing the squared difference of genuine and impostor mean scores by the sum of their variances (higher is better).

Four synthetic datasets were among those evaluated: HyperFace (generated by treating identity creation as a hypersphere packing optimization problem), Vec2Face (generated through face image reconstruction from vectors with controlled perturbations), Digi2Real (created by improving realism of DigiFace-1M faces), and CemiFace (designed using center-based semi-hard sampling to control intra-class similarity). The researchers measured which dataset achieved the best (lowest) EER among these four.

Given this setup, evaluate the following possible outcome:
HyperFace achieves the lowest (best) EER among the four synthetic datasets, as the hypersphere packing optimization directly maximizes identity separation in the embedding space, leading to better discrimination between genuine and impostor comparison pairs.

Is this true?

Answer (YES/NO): YES